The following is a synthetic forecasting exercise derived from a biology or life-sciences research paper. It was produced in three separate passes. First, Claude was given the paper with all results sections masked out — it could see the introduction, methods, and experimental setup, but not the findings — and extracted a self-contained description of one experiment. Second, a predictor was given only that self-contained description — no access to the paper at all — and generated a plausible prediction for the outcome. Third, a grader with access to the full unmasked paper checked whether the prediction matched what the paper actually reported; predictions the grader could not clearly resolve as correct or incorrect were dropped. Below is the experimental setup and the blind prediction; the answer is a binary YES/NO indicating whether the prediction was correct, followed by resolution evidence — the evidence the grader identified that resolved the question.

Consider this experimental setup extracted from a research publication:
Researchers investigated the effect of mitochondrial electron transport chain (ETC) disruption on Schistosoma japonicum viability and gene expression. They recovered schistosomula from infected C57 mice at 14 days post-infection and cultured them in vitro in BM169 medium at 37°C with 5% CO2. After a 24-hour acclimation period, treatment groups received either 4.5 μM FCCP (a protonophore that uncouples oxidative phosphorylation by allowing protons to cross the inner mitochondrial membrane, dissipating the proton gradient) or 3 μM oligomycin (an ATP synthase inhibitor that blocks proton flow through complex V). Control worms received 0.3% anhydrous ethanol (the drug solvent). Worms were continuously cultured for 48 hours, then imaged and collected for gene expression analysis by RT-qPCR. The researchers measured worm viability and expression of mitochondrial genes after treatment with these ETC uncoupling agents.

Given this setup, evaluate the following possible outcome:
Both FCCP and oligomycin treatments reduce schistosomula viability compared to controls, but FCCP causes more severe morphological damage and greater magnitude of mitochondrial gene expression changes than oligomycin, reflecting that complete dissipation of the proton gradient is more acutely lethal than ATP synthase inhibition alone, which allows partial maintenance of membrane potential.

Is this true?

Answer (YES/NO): NO